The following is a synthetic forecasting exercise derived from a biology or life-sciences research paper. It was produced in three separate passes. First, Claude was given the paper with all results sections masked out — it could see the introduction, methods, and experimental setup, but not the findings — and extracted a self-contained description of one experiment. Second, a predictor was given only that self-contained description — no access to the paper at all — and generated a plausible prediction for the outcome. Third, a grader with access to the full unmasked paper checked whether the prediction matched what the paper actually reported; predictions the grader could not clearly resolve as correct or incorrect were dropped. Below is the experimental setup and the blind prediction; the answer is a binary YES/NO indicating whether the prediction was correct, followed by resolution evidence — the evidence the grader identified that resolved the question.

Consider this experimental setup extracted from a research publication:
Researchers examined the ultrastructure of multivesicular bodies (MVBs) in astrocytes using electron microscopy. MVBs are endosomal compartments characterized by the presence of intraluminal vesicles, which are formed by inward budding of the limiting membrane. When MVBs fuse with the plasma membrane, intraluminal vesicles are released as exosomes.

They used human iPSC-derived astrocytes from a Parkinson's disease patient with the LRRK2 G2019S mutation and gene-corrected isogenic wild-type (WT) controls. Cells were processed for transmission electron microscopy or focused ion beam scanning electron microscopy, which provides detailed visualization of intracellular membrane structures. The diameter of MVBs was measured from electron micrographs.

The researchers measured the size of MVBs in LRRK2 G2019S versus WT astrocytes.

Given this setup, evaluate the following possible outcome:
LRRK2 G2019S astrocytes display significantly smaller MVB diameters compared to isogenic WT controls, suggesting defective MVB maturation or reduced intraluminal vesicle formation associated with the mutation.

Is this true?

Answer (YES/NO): YES